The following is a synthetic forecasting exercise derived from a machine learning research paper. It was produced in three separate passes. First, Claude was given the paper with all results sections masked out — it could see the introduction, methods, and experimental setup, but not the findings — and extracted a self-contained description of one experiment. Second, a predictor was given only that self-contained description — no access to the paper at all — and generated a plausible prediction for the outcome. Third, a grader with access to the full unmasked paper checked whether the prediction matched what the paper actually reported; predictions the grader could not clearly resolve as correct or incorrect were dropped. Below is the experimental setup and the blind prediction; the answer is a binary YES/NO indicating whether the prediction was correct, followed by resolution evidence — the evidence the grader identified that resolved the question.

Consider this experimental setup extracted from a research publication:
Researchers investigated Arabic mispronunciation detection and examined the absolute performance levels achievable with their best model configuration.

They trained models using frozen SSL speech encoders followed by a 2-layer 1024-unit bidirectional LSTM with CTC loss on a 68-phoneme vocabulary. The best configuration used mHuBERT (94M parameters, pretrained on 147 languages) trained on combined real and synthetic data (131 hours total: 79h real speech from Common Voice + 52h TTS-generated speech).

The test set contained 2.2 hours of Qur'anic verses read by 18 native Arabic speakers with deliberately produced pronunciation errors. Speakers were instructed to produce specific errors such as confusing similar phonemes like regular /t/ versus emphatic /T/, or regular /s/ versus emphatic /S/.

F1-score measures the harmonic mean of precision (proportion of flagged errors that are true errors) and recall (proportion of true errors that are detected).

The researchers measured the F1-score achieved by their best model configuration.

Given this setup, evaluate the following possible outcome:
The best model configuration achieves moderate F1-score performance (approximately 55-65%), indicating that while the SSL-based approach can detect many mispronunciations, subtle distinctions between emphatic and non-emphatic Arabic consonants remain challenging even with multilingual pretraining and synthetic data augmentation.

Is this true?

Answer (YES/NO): NO